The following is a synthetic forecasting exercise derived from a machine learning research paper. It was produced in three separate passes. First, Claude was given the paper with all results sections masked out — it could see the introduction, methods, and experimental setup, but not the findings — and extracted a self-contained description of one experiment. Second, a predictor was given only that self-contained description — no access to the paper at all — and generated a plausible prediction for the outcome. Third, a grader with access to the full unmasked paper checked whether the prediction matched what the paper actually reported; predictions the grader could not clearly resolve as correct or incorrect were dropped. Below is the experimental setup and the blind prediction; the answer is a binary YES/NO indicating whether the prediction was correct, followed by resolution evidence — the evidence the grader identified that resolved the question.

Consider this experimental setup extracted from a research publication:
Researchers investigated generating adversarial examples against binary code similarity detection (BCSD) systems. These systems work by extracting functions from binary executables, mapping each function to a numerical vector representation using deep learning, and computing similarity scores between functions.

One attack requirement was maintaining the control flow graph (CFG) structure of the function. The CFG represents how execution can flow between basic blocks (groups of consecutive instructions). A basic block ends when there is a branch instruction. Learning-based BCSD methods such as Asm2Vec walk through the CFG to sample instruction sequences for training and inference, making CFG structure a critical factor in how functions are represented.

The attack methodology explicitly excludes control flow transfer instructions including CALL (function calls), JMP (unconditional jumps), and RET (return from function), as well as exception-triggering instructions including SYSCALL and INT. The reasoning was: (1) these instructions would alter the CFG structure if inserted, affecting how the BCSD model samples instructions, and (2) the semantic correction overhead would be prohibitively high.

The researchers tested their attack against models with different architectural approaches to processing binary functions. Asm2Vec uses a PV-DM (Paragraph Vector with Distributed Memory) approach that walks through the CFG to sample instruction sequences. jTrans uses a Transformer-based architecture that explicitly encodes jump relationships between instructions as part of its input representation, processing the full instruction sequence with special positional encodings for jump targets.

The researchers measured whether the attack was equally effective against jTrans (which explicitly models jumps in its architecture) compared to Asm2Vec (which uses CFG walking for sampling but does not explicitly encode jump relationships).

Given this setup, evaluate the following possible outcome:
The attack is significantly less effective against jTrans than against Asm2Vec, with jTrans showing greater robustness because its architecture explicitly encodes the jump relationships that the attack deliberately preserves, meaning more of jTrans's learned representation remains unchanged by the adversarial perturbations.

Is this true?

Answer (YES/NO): NO